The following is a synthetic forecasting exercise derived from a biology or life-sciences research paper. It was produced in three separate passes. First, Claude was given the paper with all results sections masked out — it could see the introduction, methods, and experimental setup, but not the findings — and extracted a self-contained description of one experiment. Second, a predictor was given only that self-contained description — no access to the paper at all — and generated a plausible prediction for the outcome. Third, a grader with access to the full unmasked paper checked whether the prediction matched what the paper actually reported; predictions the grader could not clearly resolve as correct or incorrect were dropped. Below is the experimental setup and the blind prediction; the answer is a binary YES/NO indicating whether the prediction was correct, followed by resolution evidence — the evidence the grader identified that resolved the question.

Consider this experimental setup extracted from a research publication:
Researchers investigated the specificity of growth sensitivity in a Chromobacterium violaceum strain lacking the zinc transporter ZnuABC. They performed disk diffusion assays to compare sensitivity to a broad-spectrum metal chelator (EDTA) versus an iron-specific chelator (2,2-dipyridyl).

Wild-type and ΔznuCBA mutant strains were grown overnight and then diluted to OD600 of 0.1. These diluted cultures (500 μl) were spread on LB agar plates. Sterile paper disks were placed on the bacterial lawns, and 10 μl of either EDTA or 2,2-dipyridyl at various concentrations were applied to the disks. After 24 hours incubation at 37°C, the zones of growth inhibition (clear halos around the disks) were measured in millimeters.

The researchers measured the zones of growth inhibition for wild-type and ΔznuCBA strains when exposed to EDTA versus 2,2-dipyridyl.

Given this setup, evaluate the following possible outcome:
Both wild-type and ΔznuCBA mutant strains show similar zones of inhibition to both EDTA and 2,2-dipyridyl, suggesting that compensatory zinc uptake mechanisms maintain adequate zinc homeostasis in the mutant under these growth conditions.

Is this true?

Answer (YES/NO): NO